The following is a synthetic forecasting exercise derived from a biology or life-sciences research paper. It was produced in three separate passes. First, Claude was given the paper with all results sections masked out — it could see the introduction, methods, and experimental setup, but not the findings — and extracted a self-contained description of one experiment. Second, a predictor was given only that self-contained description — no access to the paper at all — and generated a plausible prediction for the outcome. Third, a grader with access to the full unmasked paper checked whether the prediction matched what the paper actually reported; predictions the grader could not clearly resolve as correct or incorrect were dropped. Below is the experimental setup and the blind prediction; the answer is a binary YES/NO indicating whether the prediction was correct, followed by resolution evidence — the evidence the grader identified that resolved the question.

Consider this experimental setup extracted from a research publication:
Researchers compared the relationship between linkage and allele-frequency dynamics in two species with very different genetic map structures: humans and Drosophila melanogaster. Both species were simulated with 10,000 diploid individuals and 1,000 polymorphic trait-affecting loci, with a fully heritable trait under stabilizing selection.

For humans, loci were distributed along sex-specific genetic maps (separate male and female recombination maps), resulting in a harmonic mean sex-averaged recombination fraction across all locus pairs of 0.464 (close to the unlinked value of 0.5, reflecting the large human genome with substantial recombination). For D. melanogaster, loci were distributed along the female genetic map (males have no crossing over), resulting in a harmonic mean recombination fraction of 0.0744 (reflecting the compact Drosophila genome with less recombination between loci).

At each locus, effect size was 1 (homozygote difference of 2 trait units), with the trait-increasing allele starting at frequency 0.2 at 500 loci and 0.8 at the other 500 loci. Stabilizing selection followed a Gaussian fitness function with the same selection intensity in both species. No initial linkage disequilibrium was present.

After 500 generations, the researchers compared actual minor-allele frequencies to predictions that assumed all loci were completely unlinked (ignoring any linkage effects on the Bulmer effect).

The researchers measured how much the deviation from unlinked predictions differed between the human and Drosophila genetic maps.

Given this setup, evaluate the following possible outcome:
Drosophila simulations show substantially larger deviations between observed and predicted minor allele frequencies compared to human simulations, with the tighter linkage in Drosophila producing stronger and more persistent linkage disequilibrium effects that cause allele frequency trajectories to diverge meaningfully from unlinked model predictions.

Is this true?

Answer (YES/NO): YES